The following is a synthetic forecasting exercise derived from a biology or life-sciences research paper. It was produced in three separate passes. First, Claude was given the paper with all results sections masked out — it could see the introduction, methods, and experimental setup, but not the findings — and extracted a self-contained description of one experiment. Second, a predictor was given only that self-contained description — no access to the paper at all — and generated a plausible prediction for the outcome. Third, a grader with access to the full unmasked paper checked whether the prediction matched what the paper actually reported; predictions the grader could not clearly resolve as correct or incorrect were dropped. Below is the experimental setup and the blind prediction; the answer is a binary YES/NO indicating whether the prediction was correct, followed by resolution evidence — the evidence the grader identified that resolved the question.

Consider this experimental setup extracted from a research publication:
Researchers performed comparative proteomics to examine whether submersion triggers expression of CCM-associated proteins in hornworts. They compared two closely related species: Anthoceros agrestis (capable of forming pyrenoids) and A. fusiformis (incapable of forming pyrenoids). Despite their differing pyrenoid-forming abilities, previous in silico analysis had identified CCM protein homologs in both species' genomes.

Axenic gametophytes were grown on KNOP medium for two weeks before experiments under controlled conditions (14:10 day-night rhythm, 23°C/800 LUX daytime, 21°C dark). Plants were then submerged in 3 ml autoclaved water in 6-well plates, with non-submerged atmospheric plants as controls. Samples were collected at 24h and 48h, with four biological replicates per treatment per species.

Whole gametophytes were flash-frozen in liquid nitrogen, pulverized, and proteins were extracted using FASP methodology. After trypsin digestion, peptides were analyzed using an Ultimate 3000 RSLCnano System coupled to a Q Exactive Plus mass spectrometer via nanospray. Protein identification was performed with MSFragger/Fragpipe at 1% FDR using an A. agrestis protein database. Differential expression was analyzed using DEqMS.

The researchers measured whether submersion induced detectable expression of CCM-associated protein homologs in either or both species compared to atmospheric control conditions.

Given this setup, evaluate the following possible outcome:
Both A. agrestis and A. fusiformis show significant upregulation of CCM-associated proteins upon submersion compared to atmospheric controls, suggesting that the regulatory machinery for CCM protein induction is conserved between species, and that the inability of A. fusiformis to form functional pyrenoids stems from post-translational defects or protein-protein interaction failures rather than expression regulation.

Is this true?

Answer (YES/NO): NO